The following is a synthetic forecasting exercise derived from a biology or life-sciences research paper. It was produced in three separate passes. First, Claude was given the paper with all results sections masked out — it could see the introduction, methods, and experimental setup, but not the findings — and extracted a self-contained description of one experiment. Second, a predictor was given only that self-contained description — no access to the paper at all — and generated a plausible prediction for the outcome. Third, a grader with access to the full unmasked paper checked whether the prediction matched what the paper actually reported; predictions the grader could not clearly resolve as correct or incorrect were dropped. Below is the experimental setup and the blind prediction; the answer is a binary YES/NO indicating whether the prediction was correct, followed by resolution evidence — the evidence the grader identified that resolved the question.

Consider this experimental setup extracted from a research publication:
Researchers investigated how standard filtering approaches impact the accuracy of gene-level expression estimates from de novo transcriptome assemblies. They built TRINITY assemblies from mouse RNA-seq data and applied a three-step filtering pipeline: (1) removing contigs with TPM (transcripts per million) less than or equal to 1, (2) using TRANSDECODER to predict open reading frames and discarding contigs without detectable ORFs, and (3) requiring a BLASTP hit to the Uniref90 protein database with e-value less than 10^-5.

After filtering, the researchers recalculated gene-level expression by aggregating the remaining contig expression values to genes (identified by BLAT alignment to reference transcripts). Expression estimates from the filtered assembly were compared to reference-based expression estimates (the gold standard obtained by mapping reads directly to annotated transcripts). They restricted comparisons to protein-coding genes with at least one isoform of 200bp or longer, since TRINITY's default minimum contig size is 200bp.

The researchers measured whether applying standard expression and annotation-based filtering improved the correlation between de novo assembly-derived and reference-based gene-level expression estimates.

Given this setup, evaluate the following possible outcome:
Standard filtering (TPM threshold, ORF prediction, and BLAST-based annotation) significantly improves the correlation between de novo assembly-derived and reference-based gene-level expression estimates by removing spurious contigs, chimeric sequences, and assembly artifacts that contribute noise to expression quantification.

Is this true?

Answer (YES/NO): YES